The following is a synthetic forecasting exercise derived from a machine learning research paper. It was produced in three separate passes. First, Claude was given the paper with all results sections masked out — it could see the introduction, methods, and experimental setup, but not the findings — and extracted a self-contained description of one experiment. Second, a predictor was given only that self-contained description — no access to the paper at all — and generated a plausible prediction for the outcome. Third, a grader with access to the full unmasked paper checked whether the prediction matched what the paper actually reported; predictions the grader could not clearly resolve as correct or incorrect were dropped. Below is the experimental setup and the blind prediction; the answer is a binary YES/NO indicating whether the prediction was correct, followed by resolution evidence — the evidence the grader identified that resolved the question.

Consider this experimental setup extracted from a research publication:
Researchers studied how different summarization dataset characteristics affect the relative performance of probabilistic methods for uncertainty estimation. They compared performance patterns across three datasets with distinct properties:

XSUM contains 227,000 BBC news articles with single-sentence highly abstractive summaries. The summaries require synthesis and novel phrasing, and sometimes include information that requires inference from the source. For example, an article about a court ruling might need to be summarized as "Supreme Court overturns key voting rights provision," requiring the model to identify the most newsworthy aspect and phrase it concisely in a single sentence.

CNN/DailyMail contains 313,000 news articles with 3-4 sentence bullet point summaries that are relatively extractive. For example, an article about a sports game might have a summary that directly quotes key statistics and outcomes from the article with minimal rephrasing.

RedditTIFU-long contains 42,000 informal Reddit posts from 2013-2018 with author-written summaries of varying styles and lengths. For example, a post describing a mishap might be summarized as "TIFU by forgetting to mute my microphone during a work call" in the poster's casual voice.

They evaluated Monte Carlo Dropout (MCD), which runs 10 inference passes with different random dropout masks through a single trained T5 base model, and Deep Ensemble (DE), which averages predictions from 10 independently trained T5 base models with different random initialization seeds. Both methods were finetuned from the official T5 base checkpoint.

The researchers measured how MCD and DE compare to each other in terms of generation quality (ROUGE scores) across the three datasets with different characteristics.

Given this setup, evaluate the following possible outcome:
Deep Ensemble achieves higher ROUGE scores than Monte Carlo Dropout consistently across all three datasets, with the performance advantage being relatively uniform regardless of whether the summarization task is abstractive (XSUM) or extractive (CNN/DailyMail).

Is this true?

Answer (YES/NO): NO